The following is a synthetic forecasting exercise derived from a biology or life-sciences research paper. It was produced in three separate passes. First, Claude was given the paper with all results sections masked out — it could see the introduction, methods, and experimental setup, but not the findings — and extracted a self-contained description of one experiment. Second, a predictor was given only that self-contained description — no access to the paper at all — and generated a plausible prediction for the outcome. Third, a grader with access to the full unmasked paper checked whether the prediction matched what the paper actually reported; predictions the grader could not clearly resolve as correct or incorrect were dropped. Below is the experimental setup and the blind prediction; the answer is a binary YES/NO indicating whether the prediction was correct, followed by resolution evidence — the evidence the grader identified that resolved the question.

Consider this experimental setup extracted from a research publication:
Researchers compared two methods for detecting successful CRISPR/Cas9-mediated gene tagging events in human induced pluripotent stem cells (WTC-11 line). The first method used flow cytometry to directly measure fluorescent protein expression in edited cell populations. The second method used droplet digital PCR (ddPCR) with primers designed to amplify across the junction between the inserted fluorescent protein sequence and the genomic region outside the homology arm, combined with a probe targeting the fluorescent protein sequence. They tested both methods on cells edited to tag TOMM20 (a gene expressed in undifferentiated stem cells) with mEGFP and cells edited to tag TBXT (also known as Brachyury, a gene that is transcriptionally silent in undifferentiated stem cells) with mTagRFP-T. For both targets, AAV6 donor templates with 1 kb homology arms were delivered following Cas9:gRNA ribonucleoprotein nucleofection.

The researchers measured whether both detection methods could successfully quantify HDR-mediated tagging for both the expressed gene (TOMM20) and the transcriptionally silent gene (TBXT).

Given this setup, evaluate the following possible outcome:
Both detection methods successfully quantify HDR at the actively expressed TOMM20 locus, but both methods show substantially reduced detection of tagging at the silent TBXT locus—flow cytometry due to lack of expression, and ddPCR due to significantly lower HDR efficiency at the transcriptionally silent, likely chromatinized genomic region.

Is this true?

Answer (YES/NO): NO